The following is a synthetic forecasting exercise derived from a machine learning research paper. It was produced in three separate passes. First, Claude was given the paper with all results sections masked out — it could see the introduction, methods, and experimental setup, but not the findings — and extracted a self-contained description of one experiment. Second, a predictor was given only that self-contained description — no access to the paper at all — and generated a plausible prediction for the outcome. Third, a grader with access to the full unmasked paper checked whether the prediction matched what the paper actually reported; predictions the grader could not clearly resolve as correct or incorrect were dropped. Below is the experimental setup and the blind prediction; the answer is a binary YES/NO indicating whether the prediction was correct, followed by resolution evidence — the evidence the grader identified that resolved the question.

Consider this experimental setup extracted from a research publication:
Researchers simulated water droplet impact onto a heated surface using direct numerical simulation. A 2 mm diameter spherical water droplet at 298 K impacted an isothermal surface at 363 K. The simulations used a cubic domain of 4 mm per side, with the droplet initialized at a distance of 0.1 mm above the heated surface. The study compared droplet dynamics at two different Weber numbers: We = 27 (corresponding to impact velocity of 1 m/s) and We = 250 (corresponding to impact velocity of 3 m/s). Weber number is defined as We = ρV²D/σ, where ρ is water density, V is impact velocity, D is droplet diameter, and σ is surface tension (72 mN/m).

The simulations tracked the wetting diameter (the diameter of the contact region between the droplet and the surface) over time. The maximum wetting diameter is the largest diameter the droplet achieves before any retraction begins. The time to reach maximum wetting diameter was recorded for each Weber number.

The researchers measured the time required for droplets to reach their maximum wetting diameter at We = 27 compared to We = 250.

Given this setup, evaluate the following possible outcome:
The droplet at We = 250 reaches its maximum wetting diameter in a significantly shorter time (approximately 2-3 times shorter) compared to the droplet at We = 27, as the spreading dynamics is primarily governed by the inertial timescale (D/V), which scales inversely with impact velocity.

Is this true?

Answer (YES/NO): NO